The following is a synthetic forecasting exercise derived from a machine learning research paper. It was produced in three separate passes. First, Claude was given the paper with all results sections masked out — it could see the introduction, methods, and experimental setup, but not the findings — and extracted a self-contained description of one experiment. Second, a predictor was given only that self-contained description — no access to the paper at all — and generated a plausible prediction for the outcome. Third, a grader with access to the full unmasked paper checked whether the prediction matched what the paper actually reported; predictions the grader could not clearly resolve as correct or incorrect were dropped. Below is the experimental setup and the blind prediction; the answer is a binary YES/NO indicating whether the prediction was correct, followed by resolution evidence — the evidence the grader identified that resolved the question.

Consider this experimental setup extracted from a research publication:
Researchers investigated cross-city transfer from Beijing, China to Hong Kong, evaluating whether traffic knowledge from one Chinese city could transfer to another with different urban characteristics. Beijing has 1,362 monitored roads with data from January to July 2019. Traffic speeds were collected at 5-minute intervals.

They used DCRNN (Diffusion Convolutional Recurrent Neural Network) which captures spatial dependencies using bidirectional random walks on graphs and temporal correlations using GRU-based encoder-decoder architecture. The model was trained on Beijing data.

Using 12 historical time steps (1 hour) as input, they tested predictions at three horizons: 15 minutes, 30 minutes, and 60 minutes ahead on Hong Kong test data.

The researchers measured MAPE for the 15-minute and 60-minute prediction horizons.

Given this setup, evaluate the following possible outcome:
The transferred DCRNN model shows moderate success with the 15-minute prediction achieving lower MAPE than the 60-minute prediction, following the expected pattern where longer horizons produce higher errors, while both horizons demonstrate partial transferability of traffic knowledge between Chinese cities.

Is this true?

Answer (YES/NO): YES